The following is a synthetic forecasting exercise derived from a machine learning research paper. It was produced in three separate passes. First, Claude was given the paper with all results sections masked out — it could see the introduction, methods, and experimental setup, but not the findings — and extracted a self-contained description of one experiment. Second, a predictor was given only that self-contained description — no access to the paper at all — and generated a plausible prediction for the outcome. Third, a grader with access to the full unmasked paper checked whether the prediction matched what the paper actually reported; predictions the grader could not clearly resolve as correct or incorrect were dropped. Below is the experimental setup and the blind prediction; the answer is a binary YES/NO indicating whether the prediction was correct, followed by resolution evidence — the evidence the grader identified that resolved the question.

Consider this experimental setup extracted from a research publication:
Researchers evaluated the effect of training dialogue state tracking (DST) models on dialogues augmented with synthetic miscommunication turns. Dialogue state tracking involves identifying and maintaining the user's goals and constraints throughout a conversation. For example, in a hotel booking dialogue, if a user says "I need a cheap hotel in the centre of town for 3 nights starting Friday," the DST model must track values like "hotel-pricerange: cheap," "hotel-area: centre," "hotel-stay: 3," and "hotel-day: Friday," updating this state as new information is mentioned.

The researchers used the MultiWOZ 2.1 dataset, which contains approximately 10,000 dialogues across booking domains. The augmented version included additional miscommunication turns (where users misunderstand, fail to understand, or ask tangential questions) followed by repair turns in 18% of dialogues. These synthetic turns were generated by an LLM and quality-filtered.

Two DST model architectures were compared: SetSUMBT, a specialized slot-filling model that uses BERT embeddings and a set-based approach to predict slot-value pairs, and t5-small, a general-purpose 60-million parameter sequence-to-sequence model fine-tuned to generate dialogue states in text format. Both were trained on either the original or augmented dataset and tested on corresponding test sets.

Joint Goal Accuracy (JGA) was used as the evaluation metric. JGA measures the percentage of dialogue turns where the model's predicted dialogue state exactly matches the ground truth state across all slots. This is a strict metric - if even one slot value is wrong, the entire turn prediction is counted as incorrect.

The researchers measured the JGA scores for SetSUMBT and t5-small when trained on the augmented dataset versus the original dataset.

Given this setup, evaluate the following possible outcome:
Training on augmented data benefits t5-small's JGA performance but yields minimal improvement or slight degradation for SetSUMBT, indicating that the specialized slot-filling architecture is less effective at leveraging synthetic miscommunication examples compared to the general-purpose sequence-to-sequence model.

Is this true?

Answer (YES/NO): YES